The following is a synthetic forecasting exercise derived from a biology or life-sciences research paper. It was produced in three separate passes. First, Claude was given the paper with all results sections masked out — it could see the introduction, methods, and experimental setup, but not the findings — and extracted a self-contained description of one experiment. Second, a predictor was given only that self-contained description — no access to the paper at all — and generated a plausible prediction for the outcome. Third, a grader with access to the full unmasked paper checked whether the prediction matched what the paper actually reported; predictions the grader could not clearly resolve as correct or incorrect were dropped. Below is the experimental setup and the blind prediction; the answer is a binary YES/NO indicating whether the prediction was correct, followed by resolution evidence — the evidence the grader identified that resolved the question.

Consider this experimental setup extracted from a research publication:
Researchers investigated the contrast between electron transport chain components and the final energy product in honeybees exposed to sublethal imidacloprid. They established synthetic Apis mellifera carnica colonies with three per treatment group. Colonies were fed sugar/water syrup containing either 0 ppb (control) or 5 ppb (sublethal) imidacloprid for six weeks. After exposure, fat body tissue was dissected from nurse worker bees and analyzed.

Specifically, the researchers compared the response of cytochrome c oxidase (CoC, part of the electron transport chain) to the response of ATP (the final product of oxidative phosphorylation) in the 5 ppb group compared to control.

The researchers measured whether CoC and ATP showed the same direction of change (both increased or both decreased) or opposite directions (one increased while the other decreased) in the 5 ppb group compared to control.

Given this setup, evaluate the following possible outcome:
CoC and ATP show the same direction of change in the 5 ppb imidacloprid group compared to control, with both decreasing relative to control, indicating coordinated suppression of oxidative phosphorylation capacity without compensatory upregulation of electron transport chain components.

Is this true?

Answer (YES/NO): NO